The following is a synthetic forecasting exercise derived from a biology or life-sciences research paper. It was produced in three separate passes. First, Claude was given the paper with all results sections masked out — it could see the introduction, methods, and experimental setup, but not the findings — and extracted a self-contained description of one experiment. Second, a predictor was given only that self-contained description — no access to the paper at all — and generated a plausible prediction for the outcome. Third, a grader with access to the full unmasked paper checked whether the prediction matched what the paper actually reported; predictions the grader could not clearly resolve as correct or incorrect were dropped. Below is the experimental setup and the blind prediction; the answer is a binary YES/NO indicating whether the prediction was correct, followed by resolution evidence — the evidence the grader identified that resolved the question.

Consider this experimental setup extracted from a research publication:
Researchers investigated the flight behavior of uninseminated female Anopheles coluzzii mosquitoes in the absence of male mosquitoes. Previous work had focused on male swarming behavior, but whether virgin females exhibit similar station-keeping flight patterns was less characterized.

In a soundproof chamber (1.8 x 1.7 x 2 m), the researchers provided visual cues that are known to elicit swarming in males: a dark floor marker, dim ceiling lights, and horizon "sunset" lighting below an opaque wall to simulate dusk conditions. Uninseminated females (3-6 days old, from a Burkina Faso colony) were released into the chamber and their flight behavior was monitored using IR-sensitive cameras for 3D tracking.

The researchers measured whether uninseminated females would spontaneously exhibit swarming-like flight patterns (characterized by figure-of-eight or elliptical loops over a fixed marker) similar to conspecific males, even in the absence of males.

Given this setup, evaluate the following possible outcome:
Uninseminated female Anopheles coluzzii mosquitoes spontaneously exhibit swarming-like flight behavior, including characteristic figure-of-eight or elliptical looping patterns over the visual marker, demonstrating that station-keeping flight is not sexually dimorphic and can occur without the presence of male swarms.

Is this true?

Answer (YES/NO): YES